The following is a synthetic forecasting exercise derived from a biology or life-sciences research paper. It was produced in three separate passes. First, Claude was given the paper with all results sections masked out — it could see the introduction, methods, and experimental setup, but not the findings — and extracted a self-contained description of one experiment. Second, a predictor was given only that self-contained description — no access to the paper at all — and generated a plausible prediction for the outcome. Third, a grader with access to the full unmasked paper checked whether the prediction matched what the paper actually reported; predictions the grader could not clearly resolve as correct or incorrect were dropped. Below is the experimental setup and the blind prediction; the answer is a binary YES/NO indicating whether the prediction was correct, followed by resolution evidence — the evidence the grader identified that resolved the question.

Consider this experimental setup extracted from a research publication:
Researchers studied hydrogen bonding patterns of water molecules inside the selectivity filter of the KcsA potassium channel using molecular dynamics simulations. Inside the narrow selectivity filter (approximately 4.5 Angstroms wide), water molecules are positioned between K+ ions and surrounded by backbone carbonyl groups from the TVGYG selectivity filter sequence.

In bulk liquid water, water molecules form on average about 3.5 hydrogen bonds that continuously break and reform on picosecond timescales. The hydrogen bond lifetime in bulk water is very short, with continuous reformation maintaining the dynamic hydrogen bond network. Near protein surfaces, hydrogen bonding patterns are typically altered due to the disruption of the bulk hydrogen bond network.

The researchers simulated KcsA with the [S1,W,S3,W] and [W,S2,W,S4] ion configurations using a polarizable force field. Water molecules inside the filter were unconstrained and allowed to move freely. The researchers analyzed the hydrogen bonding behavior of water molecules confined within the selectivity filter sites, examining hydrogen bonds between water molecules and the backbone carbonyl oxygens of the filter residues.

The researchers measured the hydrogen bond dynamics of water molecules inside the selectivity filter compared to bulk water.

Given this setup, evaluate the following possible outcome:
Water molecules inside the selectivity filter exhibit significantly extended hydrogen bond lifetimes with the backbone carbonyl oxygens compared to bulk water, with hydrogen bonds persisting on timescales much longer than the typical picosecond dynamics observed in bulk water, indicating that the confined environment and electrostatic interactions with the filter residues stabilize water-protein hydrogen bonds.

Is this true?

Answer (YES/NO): NO